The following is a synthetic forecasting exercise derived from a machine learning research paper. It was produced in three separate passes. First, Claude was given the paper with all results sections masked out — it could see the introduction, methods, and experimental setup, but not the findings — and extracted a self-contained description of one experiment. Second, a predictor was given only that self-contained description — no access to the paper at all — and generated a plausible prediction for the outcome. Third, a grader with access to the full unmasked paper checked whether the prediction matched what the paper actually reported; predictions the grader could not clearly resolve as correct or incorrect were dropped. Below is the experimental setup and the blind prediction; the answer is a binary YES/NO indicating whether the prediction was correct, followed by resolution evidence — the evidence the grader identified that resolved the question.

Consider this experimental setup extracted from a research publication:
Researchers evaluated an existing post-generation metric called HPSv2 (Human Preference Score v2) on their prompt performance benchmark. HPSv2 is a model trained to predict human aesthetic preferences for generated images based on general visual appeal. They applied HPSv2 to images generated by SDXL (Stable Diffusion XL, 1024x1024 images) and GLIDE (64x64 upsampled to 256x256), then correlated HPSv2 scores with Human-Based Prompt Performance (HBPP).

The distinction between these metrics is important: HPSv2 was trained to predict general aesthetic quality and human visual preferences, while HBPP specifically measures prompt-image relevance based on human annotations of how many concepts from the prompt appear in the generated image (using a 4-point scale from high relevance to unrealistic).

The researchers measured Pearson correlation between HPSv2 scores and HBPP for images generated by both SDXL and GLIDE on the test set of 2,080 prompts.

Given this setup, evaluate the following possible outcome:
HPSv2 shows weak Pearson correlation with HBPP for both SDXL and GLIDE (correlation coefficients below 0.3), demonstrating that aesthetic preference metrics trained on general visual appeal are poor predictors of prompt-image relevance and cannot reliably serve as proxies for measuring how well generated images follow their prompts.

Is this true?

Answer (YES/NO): NO